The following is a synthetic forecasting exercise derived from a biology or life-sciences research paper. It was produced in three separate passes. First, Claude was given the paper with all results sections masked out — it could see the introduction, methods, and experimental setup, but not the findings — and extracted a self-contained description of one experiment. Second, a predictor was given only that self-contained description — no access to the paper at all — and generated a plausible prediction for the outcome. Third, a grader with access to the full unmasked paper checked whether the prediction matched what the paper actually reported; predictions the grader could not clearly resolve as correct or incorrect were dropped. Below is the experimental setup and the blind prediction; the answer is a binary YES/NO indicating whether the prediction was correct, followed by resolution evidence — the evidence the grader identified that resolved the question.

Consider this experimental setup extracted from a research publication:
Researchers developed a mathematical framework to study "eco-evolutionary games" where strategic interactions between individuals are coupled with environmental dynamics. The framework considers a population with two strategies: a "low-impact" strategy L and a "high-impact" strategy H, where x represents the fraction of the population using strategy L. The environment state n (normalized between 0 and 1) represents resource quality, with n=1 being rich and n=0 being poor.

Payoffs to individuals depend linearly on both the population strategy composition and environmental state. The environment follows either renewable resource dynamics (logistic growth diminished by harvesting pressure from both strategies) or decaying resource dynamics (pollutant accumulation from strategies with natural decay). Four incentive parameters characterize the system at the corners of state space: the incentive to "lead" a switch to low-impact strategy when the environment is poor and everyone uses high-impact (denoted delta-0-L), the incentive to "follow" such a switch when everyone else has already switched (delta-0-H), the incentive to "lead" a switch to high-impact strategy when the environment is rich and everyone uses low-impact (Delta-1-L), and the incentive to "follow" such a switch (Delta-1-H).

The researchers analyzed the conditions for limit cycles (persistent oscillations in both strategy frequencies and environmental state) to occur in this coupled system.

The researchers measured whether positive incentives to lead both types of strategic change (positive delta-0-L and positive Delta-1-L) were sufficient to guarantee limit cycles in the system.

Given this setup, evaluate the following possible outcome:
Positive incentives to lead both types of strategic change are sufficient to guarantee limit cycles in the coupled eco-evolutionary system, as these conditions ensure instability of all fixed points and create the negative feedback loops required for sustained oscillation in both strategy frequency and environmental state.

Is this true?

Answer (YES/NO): NO